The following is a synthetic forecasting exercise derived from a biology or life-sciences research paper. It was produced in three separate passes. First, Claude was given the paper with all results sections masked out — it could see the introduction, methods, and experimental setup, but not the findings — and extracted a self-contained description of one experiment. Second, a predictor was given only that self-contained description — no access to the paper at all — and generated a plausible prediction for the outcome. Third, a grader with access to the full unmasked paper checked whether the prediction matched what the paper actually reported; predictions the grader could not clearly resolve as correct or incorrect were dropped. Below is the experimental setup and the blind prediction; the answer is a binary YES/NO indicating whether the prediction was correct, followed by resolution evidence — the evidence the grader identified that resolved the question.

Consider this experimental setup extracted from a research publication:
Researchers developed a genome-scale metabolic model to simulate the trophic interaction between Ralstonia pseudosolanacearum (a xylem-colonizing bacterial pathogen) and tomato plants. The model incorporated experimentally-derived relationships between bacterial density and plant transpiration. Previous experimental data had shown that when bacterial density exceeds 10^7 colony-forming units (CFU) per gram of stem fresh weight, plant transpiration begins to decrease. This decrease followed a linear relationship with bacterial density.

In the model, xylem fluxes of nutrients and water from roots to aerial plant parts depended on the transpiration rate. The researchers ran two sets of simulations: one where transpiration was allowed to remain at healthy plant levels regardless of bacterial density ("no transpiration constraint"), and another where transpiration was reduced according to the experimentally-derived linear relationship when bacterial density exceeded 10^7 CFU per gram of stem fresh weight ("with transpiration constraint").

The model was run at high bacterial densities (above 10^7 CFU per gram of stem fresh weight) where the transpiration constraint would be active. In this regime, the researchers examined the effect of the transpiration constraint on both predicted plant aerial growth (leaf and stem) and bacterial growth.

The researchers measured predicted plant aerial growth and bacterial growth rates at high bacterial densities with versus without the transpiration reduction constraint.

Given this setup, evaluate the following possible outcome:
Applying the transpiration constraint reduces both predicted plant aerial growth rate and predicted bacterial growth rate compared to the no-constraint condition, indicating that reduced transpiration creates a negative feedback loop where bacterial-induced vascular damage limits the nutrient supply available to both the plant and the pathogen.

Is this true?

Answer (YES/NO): YES